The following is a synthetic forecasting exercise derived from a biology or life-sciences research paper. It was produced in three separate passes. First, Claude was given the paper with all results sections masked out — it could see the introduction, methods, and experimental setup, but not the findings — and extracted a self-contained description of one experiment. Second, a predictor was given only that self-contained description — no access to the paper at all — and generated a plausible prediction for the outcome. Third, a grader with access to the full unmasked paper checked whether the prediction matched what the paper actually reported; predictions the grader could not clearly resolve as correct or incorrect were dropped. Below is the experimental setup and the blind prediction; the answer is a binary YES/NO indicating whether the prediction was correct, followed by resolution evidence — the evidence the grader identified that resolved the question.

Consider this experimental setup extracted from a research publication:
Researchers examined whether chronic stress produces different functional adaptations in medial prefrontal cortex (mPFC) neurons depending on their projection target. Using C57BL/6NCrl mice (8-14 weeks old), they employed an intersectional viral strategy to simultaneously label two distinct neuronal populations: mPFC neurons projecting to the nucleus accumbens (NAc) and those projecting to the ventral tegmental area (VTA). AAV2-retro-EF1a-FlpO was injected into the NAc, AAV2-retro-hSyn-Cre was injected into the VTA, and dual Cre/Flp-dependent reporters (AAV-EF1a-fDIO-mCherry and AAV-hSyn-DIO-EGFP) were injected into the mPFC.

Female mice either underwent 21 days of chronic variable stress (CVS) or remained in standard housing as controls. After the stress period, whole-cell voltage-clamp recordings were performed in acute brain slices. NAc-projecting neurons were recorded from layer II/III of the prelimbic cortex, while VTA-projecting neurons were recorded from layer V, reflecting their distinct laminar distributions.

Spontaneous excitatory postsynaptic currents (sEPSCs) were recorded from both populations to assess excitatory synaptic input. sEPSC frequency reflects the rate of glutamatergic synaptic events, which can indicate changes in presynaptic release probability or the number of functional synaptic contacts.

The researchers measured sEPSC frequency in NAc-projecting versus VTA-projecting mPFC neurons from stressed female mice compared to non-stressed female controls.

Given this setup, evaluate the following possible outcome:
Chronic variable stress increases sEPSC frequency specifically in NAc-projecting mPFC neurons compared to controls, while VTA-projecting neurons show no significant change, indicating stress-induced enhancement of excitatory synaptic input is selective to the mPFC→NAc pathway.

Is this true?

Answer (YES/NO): NO